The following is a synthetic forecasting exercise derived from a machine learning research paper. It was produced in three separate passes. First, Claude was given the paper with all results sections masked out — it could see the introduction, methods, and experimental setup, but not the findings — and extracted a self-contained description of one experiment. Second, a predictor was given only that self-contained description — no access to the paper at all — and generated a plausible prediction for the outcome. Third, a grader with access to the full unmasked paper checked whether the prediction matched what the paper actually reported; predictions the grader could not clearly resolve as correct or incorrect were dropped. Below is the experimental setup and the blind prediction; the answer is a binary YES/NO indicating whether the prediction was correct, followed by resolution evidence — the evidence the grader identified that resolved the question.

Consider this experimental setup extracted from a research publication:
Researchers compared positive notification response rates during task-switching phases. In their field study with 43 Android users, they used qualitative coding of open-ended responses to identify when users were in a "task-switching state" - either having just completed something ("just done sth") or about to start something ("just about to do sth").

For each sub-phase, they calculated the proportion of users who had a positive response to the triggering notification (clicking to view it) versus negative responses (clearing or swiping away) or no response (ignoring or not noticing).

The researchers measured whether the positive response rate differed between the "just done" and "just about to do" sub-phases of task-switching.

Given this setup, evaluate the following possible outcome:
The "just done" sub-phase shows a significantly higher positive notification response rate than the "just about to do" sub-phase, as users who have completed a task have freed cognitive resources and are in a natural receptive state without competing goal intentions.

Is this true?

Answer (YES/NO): YES